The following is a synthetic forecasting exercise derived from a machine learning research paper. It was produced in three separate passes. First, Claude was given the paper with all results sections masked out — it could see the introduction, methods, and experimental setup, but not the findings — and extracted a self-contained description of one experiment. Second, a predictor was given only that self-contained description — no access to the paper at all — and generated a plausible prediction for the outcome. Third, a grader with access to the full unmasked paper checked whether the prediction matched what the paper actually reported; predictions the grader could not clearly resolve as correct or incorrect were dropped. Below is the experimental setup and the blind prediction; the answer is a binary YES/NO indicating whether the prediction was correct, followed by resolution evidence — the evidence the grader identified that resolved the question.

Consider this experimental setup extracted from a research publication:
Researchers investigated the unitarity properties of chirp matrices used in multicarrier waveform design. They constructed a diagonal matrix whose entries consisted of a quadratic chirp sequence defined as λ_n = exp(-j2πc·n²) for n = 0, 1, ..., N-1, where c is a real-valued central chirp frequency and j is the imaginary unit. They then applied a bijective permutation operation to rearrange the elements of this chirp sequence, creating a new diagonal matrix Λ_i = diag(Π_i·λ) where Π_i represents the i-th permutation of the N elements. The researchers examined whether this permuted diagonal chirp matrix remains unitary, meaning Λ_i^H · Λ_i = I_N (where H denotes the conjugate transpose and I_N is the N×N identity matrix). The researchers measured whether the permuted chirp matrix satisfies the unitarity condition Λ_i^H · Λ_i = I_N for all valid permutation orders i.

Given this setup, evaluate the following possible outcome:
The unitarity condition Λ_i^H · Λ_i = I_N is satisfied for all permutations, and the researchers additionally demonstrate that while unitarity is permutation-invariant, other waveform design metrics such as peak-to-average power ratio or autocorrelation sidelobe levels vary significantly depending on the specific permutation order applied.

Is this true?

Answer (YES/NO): NO